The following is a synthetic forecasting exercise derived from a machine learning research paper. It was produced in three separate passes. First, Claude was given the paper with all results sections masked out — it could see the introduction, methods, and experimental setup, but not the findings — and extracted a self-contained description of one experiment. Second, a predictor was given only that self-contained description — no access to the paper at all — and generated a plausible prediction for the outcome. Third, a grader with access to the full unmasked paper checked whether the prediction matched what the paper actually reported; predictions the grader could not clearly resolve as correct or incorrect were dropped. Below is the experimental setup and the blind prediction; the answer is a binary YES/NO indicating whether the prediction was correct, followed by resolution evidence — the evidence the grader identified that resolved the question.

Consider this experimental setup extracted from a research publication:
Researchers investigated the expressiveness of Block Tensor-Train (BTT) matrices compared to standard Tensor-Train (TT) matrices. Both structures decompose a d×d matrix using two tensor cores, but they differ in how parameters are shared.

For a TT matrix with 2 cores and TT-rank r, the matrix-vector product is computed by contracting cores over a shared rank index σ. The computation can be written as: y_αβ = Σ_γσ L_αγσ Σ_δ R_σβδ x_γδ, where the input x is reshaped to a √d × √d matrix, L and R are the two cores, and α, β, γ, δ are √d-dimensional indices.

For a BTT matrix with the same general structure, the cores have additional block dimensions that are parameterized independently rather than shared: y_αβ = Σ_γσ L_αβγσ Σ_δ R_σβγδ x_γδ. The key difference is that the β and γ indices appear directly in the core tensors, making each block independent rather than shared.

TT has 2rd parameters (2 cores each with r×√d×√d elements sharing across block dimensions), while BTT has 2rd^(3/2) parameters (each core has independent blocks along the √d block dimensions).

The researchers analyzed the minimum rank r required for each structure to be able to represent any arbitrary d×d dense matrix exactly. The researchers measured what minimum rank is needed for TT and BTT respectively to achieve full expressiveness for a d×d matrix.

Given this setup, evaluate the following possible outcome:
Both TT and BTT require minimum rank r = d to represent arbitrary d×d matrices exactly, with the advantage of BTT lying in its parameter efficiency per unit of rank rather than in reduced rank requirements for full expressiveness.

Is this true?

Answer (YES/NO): NO